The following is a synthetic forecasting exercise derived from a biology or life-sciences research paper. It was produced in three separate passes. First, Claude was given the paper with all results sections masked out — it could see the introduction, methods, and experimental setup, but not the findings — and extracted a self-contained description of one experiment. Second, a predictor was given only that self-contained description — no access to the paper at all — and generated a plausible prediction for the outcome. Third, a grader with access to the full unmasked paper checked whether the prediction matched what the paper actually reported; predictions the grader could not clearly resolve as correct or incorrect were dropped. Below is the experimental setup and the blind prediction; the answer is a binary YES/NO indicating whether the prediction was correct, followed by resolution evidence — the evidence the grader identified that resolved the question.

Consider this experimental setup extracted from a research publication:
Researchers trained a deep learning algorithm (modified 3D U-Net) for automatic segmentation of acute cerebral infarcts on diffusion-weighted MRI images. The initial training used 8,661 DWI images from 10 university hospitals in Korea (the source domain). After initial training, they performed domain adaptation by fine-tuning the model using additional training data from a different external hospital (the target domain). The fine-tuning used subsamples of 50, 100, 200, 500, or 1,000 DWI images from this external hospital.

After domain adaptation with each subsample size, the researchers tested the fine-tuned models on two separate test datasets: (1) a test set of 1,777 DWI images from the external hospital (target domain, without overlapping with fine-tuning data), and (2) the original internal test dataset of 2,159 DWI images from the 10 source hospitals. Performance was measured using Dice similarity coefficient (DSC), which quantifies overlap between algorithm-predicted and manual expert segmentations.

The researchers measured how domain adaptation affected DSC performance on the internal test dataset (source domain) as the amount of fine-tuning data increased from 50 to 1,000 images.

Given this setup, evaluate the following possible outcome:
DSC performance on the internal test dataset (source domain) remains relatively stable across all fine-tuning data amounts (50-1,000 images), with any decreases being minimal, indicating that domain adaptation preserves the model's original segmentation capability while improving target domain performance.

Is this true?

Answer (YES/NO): NO